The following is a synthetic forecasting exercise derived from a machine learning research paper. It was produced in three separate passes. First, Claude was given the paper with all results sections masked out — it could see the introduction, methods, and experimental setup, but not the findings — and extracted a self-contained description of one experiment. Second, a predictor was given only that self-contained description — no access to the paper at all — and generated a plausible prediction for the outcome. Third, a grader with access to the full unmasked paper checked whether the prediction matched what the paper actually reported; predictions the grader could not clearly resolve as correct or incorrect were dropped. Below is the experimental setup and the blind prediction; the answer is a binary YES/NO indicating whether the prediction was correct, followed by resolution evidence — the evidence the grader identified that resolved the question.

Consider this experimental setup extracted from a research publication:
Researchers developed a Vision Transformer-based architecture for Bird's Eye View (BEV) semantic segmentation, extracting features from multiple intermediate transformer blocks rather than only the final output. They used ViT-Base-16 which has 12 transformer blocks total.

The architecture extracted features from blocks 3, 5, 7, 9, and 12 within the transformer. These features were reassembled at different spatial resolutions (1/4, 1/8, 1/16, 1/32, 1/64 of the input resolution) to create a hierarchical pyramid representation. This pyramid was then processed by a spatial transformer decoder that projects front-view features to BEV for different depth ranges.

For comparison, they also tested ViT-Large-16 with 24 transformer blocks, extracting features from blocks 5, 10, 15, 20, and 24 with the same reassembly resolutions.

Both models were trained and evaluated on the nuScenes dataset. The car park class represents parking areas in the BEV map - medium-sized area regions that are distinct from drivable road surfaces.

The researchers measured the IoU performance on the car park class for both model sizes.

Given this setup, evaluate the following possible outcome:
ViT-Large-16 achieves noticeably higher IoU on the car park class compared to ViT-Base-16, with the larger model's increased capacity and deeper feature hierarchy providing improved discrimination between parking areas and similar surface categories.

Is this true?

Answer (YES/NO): NO